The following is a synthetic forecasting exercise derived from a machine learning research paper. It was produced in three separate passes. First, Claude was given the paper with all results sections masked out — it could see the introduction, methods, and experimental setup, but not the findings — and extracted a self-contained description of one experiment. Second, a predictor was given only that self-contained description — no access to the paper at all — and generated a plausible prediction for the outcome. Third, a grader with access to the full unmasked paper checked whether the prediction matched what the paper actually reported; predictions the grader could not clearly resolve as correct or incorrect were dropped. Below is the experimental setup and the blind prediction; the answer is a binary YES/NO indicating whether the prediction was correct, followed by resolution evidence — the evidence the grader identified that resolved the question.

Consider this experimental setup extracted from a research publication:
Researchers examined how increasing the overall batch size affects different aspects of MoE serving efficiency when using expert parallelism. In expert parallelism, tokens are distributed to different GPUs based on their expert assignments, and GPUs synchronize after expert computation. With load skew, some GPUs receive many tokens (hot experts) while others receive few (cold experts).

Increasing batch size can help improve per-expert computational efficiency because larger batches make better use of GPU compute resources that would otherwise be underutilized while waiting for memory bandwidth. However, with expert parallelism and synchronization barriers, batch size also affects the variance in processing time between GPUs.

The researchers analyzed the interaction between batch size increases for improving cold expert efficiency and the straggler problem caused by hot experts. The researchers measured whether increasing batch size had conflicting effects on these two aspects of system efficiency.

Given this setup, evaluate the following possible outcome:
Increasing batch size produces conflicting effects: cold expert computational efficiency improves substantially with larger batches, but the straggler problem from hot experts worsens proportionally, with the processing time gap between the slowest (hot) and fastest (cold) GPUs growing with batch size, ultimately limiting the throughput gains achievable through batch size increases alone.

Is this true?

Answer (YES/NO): YES